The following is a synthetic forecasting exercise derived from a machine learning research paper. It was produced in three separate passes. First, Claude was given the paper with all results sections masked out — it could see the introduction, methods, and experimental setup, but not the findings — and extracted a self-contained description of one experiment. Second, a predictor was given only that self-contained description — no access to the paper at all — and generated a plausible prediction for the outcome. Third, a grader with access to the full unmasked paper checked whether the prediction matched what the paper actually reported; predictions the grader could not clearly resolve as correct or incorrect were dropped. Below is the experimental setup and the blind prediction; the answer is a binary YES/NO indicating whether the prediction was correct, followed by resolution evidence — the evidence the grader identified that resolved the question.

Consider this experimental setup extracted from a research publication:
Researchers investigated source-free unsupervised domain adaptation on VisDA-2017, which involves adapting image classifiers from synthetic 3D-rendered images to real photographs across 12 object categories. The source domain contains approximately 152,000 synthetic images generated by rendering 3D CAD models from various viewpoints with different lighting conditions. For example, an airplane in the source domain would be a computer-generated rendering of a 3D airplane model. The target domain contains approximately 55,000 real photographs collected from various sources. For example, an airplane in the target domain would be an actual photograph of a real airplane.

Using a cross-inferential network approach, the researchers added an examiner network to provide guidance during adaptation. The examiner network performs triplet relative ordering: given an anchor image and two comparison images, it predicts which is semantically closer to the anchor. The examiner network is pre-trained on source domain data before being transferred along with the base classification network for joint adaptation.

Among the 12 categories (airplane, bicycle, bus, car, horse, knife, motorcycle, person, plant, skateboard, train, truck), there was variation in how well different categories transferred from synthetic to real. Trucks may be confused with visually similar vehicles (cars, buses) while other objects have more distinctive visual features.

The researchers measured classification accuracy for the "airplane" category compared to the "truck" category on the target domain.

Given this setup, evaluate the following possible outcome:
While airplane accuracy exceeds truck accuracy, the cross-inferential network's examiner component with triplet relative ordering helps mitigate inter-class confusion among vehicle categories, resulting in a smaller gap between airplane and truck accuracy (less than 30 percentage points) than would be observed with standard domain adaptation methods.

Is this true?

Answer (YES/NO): NO